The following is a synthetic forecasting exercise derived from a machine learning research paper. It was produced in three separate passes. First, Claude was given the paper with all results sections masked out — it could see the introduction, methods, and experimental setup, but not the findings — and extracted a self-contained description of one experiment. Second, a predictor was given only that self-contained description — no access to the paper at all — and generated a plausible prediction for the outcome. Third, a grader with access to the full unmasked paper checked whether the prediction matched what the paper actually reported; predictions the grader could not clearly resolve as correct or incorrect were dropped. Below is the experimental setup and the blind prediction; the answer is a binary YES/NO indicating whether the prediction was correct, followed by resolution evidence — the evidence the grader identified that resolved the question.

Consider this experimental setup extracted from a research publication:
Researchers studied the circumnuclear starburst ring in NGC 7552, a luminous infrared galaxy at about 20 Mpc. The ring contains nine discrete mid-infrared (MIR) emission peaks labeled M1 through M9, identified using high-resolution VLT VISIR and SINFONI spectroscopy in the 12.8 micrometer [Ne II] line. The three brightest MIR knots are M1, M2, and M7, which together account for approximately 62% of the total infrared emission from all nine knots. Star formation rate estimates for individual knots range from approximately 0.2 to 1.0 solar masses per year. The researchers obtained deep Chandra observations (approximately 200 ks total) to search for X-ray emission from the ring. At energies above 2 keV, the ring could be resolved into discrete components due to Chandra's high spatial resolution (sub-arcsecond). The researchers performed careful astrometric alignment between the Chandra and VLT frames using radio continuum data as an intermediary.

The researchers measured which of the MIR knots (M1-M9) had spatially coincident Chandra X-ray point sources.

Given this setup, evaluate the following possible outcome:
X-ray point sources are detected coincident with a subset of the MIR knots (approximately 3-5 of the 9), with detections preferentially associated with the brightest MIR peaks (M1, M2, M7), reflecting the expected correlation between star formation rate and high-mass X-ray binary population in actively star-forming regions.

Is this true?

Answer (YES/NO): NO